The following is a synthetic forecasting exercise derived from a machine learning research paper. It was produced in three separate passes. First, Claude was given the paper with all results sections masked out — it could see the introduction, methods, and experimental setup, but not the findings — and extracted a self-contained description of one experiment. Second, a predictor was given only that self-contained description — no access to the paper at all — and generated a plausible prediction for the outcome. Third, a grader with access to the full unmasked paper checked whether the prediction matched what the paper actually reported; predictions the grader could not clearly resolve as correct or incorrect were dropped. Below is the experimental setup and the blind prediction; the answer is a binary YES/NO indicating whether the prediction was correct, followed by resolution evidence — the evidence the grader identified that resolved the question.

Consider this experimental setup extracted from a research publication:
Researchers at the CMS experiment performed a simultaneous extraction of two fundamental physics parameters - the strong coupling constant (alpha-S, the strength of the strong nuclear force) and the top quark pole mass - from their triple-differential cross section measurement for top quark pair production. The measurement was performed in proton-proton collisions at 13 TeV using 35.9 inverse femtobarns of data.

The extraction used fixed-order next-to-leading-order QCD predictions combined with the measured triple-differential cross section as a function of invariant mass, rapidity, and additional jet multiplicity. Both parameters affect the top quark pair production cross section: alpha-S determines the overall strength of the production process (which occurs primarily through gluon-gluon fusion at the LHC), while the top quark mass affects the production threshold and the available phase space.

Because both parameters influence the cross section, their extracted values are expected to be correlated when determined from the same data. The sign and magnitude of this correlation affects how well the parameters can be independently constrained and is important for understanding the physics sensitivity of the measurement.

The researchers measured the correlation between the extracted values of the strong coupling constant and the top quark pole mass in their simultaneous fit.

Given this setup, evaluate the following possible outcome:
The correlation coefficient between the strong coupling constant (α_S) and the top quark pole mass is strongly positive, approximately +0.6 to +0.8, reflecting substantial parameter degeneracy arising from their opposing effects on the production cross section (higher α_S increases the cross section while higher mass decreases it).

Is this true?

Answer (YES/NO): NO